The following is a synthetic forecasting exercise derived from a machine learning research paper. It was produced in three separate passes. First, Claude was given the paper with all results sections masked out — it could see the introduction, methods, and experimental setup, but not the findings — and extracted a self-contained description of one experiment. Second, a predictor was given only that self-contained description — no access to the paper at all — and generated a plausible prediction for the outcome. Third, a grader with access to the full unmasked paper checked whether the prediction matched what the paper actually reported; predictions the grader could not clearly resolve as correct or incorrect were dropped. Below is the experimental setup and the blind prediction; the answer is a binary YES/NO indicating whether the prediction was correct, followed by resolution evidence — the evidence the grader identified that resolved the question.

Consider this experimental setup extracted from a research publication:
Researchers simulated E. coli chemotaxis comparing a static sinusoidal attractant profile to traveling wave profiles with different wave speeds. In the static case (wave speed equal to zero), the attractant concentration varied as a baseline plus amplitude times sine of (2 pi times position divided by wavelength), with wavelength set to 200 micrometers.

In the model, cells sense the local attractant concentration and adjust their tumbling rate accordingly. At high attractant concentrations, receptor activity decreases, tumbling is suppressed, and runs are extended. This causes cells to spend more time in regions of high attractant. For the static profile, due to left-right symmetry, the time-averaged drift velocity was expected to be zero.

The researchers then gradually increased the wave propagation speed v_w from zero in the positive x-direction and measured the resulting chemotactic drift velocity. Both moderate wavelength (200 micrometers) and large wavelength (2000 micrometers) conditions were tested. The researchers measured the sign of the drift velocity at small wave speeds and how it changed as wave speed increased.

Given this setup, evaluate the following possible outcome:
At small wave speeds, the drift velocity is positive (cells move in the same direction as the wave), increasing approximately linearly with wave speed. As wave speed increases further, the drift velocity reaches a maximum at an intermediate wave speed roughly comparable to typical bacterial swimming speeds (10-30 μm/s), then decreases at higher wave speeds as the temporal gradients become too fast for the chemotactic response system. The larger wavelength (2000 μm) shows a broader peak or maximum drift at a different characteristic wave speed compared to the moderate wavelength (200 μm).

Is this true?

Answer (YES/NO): NO